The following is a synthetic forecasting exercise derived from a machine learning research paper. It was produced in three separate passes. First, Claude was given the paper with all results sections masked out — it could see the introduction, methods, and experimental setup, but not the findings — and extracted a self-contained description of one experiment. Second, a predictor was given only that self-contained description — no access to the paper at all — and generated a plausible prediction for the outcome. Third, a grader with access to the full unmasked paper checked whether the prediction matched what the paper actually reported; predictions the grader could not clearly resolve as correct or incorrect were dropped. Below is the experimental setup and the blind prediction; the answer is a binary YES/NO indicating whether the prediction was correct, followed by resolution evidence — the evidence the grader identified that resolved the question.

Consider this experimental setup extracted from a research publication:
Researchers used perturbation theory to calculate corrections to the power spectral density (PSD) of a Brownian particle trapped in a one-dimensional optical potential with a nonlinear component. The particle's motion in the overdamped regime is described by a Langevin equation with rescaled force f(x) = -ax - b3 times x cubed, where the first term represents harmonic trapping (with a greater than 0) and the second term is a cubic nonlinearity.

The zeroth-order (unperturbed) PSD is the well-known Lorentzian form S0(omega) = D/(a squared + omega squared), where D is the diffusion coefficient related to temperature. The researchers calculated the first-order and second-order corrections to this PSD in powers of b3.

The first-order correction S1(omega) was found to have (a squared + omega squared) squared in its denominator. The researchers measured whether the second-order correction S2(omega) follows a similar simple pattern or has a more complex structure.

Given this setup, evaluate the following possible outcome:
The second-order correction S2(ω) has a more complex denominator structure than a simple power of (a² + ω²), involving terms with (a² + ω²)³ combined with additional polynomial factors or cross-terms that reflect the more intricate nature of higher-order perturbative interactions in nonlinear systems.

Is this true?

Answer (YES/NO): YES